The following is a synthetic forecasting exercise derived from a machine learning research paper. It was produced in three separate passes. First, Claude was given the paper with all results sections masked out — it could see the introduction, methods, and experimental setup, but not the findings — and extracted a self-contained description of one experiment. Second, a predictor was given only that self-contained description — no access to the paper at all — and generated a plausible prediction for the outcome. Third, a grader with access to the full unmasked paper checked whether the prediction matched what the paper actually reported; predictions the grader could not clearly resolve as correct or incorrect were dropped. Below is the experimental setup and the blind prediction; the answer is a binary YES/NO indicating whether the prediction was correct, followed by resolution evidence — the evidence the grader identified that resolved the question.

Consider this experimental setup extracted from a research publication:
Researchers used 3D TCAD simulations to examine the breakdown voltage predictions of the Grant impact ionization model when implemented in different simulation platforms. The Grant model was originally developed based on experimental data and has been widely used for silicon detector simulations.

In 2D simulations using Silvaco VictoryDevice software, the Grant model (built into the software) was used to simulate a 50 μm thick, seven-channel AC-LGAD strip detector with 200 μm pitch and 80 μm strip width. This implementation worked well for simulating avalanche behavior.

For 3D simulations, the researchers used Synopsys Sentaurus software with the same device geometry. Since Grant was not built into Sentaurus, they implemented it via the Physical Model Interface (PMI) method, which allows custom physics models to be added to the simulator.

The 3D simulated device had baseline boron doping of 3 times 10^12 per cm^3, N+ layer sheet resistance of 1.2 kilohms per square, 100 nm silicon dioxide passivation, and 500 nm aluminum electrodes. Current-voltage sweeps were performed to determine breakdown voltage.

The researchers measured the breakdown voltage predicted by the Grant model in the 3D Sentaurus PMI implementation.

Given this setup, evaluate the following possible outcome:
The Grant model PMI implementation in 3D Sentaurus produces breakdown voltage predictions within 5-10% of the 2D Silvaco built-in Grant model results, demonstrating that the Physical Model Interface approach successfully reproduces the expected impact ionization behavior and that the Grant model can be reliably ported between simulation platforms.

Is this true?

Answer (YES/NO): NO